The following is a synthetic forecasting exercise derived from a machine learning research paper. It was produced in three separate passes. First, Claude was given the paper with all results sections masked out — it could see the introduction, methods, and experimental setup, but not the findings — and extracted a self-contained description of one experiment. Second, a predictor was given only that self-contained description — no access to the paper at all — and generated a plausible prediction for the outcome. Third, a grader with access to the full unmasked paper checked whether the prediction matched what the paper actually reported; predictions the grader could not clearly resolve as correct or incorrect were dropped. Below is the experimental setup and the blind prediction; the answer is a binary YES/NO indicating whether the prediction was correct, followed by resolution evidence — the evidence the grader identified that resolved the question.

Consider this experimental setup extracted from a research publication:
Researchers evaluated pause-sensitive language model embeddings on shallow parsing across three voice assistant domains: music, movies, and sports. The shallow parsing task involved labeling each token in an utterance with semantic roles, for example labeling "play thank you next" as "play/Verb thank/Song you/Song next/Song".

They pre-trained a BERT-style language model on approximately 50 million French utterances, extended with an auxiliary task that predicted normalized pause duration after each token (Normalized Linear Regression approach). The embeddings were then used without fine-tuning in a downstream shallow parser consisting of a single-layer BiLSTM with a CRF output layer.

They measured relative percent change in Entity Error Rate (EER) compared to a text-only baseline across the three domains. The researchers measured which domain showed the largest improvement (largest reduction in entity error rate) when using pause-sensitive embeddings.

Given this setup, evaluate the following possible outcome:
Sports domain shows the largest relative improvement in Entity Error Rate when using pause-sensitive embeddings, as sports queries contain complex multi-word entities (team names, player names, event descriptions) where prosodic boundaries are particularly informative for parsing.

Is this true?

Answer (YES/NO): NO